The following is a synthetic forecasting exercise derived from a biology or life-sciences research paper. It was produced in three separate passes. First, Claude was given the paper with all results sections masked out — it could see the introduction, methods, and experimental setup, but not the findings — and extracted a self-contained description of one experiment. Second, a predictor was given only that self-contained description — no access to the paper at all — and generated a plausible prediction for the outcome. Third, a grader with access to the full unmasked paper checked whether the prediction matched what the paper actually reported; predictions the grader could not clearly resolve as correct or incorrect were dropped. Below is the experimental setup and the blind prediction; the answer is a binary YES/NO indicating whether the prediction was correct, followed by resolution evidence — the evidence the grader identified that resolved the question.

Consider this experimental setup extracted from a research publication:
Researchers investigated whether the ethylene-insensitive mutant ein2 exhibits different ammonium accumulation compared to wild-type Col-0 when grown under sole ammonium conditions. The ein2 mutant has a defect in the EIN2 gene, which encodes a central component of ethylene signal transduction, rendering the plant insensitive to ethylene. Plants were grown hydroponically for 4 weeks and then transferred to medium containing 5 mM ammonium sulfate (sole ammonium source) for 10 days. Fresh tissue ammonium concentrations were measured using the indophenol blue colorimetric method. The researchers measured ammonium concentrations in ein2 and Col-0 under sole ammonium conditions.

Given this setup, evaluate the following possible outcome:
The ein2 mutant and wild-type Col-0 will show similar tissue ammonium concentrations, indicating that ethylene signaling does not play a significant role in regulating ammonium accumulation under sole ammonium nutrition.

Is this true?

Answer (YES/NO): YES